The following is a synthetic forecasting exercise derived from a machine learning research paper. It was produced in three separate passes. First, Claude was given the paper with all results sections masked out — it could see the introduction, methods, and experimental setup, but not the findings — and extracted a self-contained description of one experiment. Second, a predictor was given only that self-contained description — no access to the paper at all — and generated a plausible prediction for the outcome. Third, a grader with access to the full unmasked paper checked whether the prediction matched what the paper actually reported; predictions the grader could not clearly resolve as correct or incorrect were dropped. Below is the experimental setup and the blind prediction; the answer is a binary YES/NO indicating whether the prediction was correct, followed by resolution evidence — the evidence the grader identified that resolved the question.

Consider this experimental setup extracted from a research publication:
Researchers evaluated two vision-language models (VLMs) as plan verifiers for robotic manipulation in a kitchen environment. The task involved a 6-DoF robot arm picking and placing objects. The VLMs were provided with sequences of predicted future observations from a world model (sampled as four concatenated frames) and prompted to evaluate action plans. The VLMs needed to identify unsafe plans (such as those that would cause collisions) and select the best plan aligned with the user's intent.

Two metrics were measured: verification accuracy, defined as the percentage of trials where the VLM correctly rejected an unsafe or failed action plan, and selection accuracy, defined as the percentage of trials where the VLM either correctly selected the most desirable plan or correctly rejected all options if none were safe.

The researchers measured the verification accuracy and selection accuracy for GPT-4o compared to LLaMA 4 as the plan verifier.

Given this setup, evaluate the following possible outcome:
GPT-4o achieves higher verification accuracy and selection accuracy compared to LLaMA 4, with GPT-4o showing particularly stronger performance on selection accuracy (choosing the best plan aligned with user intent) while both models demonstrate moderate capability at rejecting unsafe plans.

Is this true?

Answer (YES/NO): NO